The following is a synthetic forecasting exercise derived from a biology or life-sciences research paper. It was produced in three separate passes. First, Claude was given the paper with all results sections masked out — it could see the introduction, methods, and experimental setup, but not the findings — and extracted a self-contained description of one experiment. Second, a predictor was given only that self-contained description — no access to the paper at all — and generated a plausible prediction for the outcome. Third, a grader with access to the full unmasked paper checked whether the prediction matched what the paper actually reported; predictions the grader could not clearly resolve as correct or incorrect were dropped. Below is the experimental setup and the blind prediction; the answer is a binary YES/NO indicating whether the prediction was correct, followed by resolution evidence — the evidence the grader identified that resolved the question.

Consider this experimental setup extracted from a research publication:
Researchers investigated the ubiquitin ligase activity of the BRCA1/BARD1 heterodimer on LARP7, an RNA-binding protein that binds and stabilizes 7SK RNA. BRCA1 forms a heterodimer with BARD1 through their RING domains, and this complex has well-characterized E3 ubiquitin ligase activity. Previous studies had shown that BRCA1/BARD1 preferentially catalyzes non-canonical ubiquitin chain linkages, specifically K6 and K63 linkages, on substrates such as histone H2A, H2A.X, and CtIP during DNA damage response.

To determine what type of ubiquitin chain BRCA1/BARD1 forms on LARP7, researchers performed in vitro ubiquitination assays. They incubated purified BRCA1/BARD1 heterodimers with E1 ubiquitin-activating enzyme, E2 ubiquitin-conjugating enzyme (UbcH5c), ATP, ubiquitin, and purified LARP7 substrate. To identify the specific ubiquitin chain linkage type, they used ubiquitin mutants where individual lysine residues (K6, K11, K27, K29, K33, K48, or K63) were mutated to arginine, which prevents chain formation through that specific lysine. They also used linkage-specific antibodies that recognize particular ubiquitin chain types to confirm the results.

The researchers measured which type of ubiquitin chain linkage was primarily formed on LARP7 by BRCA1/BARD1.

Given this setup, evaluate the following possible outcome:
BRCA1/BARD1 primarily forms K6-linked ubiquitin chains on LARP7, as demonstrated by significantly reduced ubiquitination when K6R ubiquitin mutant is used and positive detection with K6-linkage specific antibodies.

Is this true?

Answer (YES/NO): NO